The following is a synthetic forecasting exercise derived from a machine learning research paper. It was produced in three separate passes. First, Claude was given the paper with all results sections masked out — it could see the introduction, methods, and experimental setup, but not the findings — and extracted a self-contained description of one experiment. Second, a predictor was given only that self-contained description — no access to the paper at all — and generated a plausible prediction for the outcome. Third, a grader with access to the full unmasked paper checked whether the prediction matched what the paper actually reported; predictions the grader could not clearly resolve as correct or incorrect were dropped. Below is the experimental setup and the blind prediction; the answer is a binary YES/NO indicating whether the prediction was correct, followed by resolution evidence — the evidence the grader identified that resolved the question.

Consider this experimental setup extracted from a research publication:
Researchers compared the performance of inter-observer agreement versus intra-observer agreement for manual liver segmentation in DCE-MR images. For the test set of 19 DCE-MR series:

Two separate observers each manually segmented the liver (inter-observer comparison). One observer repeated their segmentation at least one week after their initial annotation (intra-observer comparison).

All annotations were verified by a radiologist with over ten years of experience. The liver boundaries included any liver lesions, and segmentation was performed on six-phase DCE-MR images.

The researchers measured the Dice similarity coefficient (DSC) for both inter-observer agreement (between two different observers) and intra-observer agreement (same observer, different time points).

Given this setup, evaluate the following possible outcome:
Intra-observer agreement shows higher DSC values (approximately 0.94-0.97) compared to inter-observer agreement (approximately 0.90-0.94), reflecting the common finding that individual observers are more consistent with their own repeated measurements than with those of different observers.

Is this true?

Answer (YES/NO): NO